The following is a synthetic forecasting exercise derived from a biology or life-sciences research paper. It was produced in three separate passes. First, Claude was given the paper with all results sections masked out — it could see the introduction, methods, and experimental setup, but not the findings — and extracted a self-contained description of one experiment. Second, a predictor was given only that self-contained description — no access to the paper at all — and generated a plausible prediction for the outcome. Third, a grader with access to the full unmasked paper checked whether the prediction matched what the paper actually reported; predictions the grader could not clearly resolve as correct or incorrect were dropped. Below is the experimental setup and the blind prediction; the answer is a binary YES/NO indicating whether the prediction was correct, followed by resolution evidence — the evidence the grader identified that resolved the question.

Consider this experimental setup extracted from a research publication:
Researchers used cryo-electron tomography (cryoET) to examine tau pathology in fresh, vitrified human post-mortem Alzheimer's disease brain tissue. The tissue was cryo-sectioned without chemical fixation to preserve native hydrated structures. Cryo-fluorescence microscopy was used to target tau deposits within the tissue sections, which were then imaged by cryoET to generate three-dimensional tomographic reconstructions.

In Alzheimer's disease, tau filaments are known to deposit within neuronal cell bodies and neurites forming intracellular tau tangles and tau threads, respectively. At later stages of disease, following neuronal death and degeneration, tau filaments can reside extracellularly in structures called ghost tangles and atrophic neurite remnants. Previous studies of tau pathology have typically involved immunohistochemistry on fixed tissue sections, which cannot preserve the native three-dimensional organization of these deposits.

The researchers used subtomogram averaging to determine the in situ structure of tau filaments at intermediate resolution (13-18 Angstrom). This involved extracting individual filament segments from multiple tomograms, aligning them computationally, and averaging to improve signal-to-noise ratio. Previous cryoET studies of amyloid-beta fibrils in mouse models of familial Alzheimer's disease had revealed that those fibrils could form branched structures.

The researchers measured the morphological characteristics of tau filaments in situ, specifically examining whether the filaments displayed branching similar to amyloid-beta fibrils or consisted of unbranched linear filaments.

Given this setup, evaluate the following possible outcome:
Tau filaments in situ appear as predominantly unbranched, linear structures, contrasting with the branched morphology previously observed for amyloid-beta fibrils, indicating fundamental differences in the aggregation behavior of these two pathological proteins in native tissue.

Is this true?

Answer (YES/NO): YES